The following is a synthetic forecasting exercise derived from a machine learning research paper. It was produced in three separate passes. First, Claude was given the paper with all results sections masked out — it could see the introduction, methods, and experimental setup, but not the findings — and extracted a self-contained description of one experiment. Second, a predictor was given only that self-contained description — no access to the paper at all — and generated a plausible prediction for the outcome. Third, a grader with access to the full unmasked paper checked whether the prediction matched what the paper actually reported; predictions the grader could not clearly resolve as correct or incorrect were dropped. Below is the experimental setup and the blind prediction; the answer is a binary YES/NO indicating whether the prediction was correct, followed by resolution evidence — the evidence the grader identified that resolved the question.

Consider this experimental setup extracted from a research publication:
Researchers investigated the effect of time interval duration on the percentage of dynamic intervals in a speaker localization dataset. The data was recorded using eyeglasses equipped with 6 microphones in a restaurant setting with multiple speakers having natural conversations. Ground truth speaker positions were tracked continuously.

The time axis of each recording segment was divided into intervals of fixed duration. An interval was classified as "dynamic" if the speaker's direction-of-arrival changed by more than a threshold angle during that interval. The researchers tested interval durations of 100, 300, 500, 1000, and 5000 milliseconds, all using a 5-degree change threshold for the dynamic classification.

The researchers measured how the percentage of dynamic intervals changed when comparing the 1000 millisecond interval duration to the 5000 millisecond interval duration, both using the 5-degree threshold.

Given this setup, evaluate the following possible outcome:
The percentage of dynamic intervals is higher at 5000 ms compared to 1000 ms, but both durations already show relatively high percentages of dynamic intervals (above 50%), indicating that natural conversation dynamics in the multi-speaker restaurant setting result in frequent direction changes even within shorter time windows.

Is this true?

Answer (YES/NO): NO